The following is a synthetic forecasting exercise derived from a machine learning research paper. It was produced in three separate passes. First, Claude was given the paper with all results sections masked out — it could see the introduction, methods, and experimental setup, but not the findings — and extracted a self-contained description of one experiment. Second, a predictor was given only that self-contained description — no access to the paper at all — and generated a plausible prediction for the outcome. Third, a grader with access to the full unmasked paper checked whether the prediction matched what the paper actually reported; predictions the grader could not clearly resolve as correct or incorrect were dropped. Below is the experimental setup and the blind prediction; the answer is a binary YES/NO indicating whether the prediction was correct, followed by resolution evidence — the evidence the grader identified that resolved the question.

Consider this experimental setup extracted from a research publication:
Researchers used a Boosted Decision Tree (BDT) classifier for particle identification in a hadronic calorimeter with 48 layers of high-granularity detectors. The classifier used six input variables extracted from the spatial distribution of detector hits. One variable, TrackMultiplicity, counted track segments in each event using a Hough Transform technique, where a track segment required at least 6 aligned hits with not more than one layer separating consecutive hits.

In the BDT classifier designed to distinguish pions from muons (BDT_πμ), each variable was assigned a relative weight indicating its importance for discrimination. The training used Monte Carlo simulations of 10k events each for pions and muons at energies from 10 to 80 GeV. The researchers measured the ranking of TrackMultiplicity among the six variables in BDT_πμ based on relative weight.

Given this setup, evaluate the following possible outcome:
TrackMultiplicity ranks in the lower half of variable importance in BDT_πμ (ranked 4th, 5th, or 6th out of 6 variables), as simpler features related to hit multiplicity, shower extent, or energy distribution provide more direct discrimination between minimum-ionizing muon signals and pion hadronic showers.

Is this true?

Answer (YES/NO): YES